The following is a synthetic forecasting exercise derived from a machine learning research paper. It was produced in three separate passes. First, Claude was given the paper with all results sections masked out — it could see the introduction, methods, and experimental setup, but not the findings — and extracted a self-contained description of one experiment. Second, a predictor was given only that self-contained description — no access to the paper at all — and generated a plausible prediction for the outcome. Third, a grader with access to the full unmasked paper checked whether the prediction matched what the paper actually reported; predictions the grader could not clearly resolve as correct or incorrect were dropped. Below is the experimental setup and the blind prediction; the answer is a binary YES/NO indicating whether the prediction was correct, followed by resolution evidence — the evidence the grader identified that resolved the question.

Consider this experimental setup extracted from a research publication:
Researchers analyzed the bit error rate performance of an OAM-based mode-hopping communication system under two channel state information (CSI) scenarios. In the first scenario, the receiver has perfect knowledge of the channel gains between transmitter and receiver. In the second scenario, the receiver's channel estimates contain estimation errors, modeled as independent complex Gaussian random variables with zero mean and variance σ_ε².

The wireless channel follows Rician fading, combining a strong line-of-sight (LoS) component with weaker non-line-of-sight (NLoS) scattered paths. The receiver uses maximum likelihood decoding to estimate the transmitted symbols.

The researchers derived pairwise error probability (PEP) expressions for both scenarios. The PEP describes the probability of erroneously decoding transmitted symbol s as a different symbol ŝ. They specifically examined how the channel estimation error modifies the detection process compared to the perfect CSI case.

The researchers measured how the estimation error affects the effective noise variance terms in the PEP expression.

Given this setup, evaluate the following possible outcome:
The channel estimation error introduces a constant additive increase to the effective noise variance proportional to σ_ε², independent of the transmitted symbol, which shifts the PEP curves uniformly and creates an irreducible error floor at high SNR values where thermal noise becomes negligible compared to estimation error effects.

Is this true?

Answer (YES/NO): NO